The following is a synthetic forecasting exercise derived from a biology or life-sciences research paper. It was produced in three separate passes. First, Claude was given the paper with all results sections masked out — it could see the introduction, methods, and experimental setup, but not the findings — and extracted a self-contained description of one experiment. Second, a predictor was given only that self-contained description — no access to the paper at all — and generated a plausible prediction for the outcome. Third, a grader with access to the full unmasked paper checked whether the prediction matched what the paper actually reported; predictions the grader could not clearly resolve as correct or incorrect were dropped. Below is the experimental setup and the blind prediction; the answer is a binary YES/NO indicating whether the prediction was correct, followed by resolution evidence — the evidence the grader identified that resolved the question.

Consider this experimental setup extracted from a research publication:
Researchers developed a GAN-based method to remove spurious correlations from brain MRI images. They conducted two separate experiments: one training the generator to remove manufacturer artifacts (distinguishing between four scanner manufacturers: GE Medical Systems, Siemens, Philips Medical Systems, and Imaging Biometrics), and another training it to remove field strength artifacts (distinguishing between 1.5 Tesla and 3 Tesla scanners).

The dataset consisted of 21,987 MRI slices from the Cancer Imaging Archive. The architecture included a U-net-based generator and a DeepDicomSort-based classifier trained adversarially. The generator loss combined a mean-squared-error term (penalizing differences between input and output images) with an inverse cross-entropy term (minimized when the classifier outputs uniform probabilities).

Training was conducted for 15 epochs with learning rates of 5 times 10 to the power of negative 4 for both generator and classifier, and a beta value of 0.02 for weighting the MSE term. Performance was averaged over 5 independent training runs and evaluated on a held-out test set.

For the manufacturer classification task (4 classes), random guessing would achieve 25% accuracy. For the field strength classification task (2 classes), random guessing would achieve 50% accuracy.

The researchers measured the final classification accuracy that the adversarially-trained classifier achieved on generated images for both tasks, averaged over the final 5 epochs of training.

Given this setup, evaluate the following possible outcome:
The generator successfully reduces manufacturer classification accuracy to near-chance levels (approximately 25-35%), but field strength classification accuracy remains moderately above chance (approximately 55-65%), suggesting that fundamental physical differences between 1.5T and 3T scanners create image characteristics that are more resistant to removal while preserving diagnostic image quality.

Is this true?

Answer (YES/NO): NO